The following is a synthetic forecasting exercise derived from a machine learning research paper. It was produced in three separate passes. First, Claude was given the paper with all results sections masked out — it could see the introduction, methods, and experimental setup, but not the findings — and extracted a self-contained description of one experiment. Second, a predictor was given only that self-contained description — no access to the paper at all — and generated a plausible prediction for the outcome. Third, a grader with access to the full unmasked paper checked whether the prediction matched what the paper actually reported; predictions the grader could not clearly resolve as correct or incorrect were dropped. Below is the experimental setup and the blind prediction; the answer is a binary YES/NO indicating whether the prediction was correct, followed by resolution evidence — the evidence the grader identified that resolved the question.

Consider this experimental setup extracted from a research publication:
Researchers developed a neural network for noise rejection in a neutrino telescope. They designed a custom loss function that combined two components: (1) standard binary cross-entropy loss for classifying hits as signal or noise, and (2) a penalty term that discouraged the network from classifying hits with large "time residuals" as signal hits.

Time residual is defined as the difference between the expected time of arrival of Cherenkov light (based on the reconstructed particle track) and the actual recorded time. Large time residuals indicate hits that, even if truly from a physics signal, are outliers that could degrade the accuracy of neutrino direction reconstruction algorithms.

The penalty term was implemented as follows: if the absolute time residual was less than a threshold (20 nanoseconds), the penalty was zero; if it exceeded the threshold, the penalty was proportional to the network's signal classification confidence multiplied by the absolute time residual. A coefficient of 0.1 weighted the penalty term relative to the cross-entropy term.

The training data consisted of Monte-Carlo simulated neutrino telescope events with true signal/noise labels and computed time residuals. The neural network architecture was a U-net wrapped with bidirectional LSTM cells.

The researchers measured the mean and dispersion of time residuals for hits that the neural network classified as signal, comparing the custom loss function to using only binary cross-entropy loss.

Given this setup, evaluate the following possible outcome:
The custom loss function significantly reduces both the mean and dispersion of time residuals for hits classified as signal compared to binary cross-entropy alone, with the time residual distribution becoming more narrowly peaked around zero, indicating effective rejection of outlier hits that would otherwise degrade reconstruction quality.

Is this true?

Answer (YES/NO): NO